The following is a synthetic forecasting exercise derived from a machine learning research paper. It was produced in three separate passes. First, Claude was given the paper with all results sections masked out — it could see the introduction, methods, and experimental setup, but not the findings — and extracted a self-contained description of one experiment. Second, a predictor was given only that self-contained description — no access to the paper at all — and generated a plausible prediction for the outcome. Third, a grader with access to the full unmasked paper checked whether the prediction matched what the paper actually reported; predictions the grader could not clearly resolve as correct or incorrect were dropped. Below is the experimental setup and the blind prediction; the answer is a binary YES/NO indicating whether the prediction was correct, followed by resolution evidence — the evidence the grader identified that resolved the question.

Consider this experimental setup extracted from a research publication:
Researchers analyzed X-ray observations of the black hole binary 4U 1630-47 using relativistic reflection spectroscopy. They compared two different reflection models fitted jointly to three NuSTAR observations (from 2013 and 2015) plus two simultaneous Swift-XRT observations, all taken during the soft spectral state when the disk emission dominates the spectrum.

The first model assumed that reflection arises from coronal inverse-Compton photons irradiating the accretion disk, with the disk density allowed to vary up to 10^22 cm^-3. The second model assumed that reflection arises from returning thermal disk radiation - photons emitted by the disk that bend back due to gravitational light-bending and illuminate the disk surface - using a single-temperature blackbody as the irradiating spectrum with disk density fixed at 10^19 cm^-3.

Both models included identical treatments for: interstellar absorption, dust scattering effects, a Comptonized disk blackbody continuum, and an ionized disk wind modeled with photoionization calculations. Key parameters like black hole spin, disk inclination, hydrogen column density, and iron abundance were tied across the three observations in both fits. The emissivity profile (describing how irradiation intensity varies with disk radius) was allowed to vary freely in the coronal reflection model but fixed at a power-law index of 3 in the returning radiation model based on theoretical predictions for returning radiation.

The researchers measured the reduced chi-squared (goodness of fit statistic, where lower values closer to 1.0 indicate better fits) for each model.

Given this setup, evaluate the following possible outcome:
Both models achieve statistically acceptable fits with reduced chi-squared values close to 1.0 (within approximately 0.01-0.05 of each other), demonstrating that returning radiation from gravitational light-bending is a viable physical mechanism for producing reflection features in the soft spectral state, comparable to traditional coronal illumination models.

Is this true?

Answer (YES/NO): NO